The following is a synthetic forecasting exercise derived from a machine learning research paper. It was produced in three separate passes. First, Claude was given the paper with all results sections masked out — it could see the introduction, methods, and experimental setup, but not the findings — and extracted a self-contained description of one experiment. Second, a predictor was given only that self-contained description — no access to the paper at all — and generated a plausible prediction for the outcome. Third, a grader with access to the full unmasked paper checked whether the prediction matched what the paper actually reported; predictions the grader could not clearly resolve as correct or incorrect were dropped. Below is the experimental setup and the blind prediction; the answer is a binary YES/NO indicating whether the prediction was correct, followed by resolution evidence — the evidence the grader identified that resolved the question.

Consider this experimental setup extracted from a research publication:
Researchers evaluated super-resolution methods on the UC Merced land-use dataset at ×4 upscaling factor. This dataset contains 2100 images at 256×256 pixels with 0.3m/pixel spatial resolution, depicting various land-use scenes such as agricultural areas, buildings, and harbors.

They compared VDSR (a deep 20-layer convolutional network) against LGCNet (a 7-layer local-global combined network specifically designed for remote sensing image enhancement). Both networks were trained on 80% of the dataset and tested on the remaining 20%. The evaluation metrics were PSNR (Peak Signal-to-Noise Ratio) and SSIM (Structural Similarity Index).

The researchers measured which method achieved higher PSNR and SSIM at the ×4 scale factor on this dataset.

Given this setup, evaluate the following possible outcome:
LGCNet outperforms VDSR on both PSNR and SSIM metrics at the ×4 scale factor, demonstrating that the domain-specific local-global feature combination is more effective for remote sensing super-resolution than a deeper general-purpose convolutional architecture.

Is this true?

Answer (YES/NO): YES